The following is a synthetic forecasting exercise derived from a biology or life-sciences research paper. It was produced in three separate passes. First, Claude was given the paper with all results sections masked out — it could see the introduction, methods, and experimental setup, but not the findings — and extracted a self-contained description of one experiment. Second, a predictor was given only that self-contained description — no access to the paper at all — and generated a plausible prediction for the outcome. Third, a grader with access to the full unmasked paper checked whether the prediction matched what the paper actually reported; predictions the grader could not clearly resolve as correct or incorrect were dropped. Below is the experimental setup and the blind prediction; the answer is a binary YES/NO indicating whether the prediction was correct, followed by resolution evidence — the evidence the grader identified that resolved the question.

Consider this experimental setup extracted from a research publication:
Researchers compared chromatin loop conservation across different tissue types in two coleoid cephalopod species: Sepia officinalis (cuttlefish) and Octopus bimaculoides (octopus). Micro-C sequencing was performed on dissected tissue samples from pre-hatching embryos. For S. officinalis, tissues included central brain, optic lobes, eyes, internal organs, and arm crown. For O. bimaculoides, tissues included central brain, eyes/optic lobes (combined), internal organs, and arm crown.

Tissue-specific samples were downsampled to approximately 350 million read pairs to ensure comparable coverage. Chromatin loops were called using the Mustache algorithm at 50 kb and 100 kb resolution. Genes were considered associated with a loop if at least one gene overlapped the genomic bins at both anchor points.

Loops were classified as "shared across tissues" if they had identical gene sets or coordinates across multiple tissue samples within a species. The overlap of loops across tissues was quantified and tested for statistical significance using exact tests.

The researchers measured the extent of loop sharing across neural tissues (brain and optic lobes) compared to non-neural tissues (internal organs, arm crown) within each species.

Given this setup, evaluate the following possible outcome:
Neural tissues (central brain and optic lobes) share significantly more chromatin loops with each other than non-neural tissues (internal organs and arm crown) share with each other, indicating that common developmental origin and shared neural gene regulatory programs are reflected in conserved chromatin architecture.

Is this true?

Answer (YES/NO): NO